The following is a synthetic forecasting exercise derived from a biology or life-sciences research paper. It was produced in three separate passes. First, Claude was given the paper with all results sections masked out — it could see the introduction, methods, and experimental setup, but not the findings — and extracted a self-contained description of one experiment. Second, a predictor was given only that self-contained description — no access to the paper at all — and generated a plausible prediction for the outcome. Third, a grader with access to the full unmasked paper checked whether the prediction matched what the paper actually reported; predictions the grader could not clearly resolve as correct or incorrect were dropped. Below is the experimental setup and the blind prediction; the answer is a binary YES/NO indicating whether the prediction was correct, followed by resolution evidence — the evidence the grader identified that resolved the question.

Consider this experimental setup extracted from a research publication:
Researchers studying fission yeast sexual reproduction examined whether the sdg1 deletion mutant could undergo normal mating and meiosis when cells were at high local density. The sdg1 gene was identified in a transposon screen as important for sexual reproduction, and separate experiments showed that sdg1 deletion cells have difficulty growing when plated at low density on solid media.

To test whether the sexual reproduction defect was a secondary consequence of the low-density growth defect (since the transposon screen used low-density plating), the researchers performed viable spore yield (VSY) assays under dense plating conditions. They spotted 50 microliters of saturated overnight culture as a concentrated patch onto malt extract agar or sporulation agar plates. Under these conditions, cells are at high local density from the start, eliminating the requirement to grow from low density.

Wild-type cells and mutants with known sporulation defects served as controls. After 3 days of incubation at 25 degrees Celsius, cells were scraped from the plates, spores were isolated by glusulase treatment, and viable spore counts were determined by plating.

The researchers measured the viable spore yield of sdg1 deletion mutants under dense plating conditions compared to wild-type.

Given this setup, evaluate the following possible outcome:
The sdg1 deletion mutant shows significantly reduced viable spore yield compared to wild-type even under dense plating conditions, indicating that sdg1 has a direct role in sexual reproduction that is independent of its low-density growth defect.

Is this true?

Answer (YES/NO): NO